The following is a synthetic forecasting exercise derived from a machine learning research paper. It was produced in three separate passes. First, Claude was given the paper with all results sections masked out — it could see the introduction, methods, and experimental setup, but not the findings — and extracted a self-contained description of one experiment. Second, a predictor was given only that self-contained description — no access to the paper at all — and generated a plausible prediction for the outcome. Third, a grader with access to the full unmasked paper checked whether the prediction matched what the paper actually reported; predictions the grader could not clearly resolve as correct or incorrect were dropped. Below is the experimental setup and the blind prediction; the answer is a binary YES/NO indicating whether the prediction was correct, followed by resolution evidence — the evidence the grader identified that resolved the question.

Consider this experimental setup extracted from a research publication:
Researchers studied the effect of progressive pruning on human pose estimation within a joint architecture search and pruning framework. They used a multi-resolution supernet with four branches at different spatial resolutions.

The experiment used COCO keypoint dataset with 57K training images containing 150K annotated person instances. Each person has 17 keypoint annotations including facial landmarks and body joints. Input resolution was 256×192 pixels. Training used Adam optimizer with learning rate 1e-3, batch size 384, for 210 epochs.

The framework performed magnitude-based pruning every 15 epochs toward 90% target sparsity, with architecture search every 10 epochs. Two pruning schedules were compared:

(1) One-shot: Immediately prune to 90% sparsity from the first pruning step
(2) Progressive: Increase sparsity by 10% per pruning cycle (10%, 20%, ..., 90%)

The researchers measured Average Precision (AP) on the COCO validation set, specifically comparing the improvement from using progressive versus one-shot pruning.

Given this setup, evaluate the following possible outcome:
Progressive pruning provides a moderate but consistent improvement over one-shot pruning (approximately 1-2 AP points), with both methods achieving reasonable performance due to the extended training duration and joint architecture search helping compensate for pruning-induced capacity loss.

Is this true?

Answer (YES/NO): YES